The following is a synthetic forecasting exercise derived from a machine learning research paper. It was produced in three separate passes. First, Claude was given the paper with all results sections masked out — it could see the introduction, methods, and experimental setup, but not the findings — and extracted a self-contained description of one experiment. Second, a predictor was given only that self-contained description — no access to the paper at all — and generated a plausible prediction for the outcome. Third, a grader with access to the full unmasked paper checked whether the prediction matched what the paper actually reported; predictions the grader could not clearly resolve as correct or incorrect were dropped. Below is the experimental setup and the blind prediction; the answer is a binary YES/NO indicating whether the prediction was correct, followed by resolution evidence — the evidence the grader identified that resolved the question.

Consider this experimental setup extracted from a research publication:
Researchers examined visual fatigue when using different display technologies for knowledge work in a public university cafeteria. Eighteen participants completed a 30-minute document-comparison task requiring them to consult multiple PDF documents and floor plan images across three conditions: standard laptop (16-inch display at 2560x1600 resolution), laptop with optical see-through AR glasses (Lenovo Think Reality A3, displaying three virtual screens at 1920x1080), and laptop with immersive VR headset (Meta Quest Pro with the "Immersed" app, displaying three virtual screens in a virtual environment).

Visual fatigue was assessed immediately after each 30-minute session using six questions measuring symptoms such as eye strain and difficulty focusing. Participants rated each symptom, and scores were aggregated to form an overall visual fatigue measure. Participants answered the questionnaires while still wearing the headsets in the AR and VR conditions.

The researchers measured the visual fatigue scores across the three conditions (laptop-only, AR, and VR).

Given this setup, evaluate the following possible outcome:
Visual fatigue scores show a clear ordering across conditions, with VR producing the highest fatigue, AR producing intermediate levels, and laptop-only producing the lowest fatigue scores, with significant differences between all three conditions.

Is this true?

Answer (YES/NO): NO